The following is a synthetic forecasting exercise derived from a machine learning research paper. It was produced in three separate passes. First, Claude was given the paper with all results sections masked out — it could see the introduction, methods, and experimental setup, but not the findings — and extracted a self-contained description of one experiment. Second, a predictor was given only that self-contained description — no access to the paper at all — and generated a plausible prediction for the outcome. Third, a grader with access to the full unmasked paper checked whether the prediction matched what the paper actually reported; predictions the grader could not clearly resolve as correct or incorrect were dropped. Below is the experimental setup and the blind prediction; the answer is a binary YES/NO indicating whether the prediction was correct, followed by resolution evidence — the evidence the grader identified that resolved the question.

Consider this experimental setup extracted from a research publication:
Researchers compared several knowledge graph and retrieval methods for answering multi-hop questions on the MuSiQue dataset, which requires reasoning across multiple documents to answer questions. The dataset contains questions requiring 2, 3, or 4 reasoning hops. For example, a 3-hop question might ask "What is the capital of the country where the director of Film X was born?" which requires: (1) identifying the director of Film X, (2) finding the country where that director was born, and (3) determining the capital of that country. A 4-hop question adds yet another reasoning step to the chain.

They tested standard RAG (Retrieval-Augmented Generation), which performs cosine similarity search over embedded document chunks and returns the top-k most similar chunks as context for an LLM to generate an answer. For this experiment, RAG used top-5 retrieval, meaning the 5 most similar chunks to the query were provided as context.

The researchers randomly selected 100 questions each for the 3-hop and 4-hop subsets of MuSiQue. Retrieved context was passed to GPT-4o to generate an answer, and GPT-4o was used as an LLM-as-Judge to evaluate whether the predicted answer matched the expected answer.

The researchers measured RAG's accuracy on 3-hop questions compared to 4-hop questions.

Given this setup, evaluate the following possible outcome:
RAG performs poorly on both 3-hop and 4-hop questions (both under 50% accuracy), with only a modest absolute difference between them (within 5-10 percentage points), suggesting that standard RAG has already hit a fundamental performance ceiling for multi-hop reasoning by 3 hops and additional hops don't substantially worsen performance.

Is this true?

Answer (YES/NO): NO